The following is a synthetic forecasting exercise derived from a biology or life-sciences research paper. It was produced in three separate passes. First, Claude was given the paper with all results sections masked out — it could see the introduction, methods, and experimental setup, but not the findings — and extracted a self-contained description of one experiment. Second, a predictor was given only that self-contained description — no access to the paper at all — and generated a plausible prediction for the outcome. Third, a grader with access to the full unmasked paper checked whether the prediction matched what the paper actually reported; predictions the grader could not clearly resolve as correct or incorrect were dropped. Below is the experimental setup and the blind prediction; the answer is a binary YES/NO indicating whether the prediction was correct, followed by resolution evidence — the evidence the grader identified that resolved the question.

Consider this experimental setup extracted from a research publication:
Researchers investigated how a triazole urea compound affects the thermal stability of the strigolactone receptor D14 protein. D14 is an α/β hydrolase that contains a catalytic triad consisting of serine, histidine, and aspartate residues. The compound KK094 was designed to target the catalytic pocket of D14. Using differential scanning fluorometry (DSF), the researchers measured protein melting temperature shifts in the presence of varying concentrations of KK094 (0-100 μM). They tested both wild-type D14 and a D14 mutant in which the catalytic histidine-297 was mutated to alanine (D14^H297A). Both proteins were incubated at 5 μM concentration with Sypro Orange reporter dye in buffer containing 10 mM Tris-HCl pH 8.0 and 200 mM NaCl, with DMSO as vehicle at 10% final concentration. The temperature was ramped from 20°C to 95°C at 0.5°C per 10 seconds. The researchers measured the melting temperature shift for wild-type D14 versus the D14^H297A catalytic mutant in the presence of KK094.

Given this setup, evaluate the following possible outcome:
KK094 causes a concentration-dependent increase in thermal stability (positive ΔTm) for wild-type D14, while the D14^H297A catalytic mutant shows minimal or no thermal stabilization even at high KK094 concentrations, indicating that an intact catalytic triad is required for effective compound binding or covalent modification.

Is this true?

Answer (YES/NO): YES